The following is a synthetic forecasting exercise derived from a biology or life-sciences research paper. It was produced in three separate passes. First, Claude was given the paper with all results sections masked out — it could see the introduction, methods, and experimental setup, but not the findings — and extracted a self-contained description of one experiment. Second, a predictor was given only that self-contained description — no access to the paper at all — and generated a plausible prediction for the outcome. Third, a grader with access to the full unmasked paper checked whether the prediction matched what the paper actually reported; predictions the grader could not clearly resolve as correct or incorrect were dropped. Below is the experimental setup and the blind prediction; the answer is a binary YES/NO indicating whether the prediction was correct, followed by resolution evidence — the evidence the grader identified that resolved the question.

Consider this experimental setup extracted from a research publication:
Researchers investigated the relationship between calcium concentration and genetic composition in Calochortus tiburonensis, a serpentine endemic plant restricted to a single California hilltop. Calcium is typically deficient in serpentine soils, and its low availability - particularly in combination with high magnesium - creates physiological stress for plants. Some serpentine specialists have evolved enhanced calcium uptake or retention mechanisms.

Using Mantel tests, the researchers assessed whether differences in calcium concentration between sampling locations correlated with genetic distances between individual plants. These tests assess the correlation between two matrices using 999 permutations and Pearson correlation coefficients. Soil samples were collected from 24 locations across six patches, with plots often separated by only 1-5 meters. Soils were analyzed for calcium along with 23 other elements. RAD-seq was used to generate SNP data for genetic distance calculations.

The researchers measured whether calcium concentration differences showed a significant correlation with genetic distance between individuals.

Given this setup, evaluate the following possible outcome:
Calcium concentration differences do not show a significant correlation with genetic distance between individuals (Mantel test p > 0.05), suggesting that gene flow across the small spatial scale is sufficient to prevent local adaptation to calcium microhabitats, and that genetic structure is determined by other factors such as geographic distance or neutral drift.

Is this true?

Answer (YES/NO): YES